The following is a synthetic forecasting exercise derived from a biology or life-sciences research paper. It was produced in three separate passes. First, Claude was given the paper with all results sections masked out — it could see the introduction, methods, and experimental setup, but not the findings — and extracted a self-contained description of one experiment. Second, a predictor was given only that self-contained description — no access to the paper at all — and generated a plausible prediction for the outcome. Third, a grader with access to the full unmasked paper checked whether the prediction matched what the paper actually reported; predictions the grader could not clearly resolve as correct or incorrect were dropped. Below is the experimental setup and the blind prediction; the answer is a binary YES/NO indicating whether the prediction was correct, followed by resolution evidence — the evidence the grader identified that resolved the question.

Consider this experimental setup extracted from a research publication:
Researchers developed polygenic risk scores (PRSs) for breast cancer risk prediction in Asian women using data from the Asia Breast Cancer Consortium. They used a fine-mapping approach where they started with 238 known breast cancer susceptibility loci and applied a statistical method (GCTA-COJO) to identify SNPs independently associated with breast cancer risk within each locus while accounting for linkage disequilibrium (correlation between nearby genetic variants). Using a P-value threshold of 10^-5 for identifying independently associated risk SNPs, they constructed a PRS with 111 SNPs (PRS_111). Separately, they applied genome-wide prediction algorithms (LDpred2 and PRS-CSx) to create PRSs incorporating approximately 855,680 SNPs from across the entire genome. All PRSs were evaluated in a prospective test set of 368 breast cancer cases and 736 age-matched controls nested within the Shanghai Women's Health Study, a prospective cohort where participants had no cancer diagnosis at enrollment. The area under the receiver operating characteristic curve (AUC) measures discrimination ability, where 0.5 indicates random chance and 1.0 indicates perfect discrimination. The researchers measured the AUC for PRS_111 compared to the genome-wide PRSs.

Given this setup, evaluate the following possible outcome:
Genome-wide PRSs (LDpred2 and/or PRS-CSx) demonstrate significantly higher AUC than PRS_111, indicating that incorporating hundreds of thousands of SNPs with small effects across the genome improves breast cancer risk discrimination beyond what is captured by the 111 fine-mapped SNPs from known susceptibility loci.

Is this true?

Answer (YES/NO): NO